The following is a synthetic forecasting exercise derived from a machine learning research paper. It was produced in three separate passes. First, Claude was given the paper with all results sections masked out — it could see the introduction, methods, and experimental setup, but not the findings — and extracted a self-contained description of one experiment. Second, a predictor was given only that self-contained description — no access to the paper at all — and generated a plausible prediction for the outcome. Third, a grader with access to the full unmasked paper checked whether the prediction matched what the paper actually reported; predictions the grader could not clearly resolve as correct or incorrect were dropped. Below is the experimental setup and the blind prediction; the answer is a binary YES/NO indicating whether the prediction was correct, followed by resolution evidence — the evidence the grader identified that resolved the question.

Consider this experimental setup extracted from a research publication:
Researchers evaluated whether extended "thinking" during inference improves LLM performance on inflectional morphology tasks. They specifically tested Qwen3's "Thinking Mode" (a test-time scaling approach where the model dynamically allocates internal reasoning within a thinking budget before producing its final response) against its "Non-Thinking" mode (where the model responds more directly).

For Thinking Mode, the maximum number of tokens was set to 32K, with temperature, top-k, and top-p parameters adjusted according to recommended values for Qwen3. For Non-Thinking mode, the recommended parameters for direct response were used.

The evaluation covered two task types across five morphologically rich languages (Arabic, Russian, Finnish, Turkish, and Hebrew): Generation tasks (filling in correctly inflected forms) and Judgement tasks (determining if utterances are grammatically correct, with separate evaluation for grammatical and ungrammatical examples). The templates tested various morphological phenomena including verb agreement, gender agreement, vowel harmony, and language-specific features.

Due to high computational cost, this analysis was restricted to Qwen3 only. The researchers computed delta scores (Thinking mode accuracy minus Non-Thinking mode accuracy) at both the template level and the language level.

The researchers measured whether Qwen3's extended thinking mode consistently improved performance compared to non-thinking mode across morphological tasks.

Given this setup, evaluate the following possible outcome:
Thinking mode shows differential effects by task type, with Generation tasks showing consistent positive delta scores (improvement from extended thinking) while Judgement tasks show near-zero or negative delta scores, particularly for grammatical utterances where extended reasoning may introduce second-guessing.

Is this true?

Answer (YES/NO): NO